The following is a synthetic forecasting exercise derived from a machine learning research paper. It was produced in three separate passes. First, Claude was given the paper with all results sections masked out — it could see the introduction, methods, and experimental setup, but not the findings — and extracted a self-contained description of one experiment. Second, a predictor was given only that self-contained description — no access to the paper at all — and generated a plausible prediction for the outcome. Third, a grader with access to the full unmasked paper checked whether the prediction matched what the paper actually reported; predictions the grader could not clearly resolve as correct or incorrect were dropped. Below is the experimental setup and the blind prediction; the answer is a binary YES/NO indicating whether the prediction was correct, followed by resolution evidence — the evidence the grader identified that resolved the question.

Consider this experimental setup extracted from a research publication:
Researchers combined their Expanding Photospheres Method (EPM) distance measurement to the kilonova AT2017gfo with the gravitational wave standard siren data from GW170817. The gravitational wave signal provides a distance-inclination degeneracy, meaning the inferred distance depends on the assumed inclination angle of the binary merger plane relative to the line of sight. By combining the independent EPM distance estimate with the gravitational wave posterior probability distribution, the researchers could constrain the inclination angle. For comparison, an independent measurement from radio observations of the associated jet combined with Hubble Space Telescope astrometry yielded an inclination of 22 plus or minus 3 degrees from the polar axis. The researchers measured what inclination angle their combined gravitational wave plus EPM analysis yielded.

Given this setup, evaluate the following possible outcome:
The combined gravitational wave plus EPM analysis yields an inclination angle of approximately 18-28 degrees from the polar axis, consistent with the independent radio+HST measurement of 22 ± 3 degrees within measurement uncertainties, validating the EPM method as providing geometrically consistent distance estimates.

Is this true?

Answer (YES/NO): NO